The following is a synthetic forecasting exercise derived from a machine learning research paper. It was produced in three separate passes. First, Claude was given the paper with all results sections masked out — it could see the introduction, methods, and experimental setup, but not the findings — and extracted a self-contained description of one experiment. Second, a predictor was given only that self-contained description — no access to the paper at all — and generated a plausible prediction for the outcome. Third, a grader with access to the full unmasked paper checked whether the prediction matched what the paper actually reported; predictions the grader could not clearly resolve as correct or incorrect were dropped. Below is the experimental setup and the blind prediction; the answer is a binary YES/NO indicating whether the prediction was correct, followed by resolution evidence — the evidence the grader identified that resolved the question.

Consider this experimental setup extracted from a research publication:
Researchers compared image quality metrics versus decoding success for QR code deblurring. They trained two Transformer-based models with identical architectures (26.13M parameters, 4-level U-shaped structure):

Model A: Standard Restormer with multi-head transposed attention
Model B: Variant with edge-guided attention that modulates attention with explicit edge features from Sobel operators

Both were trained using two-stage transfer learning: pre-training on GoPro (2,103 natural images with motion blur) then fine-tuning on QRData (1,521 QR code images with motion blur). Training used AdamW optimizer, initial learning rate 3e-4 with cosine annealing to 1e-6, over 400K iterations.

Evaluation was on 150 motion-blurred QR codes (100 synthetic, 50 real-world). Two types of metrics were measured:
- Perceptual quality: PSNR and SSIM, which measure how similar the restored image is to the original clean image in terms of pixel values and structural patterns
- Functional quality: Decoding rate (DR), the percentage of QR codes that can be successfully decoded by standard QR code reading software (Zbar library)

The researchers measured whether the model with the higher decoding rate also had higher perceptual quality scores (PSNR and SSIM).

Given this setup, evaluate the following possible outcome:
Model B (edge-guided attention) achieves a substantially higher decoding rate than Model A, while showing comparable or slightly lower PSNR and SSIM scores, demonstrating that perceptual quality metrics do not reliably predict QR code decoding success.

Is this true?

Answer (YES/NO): NO